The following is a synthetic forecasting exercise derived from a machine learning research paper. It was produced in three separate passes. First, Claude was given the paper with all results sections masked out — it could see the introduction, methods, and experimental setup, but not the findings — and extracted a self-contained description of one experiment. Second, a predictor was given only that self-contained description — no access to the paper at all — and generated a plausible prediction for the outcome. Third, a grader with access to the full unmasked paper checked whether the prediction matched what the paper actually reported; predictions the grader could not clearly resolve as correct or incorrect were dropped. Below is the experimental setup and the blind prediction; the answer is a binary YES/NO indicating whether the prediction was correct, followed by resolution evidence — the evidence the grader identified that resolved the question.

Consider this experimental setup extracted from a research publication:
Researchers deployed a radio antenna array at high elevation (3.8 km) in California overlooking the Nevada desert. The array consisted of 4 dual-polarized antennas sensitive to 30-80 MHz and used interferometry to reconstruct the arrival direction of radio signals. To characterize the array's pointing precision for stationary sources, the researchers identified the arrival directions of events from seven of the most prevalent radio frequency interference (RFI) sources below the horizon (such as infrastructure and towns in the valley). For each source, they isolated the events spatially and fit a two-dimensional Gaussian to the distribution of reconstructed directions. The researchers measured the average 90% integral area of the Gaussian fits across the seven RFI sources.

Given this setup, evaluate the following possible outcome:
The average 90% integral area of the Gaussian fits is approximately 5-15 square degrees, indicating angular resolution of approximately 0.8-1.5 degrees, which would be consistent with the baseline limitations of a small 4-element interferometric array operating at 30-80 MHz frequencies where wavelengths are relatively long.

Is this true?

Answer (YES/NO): NO